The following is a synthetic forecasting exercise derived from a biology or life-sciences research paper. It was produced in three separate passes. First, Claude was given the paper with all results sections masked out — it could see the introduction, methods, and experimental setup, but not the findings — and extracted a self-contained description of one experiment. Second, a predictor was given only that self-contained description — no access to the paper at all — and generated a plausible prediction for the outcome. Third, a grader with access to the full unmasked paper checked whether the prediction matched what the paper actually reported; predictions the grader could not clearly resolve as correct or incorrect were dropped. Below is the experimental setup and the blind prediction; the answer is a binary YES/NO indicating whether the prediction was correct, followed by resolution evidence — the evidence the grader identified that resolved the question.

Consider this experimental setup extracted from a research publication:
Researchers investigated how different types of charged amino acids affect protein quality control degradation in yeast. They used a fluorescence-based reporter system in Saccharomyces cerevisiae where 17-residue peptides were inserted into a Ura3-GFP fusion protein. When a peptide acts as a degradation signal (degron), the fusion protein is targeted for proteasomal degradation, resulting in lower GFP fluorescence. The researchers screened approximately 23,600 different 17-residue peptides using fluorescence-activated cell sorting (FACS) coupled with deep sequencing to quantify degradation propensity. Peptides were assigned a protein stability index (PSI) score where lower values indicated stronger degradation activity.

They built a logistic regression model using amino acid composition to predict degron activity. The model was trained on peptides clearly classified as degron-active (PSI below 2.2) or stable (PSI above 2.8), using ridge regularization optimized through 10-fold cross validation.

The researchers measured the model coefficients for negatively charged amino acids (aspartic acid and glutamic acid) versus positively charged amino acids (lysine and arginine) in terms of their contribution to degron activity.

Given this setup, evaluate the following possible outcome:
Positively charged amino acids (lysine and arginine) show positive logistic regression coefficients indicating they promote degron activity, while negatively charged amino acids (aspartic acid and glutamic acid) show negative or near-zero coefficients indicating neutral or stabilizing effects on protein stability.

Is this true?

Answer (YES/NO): NO